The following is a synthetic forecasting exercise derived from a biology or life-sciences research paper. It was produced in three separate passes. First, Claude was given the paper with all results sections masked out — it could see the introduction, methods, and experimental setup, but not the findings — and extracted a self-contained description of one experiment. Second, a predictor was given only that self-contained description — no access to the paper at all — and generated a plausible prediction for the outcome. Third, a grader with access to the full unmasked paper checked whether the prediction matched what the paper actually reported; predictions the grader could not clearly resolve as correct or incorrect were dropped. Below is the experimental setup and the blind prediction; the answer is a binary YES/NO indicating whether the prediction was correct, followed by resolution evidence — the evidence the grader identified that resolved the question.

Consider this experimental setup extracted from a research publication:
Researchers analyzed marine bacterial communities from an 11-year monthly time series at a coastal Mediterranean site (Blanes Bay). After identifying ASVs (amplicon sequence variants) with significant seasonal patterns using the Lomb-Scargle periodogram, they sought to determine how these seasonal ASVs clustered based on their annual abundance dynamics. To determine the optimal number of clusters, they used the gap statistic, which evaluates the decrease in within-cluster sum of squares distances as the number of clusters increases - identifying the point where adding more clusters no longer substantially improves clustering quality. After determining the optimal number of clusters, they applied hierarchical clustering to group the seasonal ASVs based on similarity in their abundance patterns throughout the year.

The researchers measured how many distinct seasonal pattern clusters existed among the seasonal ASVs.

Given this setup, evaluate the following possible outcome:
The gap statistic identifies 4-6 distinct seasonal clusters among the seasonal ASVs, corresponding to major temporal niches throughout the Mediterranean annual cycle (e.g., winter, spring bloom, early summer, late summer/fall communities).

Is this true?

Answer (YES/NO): NO